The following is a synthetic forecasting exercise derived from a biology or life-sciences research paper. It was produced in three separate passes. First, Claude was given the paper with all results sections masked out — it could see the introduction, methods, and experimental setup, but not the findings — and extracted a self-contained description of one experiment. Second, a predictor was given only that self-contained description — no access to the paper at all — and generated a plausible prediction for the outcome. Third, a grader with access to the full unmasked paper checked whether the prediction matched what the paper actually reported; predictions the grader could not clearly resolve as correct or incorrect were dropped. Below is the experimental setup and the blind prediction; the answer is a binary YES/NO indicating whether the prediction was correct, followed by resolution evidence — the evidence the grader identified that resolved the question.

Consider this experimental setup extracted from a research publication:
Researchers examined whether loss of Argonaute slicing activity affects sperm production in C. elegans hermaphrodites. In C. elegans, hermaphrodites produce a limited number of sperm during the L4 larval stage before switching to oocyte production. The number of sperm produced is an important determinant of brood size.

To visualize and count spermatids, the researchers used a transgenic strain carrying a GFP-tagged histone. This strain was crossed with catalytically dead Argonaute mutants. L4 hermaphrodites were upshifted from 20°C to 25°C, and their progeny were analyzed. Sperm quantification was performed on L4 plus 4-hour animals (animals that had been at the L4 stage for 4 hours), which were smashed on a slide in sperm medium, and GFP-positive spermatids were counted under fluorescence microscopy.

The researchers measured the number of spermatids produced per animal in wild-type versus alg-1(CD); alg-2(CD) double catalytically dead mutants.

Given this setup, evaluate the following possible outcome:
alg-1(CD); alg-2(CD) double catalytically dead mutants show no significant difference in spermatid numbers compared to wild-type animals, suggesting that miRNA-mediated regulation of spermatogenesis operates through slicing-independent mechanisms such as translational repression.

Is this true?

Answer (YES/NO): YES